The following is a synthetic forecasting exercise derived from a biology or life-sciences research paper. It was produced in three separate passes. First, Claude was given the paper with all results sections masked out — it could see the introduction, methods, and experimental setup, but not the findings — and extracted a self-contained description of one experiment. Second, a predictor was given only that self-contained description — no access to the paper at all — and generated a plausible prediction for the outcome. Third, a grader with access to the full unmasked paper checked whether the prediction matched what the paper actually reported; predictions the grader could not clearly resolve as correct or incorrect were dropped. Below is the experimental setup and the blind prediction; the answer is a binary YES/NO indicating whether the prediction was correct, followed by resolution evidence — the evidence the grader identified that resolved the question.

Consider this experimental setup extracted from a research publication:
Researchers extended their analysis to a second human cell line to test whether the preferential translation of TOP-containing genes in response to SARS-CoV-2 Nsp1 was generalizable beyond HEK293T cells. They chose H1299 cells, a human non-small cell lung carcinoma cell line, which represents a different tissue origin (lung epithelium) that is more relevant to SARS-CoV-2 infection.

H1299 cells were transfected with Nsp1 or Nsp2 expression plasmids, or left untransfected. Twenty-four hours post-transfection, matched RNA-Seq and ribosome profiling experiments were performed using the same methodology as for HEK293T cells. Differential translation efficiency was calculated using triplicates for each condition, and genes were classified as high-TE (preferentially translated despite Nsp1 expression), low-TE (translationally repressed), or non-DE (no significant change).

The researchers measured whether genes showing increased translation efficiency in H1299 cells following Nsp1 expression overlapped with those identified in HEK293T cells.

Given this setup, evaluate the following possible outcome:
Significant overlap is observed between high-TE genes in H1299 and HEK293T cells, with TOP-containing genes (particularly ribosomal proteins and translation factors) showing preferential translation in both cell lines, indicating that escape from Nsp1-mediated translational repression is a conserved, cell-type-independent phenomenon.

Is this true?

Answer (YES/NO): YES